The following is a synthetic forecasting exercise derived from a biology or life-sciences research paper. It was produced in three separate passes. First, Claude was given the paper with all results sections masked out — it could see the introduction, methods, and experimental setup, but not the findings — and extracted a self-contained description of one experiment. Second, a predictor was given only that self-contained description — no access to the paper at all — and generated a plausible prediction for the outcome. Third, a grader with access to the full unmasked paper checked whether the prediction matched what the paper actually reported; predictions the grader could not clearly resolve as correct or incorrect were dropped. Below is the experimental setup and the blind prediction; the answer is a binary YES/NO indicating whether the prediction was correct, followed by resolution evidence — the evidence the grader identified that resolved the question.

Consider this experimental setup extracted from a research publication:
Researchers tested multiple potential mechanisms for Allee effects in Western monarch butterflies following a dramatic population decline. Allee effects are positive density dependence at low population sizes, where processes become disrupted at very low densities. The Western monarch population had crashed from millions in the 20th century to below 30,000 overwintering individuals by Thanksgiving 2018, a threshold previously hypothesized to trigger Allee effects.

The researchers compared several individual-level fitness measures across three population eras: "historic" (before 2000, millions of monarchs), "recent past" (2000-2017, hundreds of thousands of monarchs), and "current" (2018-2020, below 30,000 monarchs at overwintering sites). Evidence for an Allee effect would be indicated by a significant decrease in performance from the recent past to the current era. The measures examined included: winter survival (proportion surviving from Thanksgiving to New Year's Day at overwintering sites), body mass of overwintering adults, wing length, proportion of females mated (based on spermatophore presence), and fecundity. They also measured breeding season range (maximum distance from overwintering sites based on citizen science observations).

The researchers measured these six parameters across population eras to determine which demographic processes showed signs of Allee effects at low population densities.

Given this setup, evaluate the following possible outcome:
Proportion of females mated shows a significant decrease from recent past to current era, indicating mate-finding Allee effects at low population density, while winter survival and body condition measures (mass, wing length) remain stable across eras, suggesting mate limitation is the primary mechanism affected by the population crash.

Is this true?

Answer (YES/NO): NO